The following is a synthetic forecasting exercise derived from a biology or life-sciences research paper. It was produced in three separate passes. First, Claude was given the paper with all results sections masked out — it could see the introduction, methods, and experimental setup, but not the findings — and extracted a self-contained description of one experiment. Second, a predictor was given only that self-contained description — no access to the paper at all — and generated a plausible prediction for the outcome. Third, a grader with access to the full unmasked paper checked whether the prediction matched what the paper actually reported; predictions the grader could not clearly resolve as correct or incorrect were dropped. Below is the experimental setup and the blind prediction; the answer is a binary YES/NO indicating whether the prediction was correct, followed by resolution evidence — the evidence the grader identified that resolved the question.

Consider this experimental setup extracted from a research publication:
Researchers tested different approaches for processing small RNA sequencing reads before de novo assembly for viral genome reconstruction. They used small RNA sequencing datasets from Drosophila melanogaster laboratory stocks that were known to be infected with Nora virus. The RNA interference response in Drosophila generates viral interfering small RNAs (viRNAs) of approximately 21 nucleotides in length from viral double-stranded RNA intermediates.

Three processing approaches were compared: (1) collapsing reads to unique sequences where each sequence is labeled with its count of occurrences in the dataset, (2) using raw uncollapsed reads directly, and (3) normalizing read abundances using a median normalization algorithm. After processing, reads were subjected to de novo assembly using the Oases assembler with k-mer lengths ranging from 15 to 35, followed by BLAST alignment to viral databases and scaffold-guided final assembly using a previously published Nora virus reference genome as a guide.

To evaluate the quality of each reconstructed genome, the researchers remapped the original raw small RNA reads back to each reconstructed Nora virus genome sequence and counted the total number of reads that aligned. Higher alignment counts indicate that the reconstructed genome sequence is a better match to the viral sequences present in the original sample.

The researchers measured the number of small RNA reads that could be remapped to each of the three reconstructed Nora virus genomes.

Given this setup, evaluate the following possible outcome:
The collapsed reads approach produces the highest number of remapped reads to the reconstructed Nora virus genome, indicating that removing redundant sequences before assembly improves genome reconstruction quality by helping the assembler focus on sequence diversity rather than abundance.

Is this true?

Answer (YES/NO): YES